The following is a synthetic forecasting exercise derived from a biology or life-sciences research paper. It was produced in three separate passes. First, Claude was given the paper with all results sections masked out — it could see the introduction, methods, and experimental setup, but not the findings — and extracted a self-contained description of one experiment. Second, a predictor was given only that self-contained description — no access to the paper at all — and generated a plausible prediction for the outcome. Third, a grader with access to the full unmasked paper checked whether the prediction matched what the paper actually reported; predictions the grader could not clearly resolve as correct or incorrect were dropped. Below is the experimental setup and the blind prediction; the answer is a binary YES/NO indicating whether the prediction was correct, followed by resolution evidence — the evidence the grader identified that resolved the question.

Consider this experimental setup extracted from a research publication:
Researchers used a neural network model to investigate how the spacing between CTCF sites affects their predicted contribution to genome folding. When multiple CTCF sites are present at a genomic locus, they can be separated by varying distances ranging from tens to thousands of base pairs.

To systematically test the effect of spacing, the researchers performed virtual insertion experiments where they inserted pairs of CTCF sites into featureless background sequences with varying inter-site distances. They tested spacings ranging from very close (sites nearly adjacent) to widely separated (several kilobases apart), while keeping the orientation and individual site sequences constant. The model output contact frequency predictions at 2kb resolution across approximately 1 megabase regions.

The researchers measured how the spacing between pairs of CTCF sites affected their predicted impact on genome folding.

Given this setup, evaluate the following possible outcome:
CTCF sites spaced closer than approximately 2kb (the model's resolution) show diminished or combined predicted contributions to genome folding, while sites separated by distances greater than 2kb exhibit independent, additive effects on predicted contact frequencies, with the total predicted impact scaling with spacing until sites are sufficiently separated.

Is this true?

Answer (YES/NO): NO